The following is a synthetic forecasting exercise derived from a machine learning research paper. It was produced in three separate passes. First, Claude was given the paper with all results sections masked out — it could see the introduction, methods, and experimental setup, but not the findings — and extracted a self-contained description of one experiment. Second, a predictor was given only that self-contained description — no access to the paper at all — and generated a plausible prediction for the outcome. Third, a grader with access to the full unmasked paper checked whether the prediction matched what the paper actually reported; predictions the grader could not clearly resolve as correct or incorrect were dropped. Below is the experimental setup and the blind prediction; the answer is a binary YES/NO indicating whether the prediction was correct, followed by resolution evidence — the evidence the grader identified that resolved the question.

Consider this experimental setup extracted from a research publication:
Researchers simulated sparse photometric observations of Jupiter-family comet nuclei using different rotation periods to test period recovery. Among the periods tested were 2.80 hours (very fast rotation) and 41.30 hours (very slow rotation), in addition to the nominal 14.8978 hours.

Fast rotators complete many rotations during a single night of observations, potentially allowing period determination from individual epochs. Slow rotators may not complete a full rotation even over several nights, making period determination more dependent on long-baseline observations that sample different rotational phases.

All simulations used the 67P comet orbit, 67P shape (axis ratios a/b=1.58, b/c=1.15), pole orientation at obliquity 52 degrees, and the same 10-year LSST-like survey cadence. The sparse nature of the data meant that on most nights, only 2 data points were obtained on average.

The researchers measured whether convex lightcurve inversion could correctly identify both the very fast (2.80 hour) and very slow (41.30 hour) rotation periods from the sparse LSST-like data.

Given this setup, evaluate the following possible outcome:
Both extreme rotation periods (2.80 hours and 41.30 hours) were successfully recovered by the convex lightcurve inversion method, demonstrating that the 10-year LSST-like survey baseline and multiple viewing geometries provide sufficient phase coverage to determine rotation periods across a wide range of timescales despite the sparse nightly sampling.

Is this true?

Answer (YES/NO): YES